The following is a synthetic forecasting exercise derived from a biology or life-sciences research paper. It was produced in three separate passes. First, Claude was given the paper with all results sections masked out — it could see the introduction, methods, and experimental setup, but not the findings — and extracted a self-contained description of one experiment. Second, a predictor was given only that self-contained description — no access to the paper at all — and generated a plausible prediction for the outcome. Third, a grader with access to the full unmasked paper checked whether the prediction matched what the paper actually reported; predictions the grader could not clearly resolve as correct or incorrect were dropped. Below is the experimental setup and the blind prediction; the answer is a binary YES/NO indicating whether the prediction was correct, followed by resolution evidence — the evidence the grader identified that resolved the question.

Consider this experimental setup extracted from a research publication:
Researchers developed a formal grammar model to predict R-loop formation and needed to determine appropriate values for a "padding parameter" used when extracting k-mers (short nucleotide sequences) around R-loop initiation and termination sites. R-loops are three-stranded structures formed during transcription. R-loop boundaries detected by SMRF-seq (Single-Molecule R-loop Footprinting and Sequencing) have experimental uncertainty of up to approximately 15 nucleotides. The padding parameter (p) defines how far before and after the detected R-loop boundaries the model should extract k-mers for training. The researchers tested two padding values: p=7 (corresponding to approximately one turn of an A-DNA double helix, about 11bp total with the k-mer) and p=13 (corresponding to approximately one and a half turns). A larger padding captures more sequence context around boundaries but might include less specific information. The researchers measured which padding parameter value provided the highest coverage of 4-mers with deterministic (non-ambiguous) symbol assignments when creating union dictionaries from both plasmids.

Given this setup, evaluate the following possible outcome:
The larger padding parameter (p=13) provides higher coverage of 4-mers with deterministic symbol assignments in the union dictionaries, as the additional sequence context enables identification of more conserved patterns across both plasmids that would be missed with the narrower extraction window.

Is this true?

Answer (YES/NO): YES